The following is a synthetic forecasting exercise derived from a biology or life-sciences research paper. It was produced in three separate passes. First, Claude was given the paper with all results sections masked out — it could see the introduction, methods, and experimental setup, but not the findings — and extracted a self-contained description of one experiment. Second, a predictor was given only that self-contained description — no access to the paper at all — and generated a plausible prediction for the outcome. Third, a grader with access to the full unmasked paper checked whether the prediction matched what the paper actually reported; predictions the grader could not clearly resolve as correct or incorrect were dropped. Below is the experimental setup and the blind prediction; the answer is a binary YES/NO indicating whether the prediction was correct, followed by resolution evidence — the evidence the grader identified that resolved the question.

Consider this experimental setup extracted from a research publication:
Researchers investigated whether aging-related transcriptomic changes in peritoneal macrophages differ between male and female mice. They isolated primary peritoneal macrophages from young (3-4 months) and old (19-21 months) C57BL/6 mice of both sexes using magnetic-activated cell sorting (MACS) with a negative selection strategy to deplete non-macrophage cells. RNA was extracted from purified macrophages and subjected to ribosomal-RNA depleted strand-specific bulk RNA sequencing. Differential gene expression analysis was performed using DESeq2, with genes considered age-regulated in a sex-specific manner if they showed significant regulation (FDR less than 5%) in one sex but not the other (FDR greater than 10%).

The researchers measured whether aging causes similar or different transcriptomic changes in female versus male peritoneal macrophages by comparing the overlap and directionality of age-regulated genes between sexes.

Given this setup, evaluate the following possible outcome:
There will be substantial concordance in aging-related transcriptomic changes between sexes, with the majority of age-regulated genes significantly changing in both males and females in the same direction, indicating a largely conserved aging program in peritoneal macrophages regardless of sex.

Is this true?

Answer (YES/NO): NO